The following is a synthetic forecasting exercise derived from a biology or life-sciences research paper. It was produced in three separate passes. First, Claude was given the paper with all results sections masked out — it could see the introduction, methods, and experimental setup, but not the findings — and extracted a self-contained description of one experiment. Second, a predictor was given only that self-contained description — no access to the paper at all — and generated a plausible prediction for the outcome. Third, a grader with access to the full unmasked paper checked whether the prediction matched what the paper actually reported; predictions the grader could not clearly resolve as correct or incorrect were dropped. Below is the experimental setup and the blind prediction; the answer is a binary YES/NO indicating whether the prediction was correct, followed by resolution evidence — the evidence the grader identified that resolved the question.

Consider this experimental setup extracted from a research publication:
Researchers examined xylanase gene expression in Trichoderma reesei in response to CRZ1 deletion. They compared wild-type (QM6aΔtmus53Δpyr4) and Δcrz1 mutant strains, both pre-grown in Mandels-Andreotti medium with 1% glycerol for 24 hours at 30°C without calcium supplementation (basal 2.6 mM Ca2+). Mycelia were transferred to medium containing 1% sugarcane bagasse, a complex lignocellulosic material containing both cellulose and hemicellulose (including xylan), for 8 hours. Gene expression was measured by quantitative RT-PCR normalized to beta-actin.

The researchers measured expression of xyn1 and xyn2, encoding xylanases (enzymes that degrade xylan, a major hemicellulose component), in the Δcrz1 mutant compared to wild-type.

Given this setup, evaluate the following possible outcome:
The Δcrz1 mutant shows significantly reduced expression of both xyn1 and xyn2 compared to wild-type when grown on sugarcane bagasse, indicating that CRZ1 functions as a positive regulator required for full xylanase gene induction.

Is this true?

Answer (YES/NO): NO